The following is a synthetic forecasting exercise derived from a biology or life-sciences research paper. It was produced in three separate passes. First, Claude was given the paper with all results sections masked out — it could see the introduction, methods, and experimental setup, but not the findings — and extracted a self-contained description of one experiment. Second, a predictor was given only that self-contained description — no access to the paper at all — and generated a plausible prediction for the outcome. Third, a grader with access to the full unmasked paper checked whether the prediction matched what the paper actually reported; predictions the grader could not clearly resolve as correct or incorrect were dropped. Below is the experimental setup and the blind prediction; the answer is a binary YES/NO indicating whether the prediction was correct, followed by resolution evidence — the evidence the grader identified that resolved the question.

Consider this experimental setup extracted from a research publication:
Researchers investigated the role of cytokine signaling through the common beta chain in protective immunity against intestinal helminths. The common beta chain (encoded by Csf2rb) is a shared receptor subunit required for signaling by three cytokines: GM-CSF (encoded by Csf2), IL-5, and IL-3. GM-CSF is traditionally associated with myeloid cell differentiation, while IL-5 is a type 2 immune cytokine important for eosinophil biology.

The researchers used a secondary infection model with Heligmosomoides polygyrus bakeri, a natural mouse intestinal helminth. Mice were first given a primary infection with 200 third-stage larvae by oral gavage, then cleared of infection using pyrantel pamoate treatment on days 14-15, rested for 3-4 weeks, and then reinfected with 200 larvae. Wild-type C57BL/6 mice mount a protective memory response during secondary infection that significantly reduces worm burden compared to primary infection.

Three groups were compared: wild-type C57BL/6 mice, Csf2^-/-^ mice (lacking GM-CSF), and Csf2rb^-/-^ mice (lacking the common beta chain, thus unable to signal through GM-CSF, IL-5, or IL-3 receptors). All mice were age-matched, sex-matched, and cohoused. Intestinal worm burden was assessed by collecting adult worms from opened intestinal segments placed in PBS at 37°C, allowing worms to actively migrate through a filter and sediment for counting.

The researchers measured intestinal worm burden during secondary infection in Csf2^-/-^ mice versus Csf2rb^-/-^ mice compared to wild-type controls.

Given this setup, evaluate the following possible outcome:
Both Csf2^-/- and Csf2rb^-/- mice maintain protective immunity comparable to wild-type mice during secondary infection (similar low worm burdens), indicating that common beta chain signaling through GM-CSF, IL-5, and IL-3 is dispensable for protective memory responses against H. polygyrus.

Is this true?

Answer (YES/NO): NO